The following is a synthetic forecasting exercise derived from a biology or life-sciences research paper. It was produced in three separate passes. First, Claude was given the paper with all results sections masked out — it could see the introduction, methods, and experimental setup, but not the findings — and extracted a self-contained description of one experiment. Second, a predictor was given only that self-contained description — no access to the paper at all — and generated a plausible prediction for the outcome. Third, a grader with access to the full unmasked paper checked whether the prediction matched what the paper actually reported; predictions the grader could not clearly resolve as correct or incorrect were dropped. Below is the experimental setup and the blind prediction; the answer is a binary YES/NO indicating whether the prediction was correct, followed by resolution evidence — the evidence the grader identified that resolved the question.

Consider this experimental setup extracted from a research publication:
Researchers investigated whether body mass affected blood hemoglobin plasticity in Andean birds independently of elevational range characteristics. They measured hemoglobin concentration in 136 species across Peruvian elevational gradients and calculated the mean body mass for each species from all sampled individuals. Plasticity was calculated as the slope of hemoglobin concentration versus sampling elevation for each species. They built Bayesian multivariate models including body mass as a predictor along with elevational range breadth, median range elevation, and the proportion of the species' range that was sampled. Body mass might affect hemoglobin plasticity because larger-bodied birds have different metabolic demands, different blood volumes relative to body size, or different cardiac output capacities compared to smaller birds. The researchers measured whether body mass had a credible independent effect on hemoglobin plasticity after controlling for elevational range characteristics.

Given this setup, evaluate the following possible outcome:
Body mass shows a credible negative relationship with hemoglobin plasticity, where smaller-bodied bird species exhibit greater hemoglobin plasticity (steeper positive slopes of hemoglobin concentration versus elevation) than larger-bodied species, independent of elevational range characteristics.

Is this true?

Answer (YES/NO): NO